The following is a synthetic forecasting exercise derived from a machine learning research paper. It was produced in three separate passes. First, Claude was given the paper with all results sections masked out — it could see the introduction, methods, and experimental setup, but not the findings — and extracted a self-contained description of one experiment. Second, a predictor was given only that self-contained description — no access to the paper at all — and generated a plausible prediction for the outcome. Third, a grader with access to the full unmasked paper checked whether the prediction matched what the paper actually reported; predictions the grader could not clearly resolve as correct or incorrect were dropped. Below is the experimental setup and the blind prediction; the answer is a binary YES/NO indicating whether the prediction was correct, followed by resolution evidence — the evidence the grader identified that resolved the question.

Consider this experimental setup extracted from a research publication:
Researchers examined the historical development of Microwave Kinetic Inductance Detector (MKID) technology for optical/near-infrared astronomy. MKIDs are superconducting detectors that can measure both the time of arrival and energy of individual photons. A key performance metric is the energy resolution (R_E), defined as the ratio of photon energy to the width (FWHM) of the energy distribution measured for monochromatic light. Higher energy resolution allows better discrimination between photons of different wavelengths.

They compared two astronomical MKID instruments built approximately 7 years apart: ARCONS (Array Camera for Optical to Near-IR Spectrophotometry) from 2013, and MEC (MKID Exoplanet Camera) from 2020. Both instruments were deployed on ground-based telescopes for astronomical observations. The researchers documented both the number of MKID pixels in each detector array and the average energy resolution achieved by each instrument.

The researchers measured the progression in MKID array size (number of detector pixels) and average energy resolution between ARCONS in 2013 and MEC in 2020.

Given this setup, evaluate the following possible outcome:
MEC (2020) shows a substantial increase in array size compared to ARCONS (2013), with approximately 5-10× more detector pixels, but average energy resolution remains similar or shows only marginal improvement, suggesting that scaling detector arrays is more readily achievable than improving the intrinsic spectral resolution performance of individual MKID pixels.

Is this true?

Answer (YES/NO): NO